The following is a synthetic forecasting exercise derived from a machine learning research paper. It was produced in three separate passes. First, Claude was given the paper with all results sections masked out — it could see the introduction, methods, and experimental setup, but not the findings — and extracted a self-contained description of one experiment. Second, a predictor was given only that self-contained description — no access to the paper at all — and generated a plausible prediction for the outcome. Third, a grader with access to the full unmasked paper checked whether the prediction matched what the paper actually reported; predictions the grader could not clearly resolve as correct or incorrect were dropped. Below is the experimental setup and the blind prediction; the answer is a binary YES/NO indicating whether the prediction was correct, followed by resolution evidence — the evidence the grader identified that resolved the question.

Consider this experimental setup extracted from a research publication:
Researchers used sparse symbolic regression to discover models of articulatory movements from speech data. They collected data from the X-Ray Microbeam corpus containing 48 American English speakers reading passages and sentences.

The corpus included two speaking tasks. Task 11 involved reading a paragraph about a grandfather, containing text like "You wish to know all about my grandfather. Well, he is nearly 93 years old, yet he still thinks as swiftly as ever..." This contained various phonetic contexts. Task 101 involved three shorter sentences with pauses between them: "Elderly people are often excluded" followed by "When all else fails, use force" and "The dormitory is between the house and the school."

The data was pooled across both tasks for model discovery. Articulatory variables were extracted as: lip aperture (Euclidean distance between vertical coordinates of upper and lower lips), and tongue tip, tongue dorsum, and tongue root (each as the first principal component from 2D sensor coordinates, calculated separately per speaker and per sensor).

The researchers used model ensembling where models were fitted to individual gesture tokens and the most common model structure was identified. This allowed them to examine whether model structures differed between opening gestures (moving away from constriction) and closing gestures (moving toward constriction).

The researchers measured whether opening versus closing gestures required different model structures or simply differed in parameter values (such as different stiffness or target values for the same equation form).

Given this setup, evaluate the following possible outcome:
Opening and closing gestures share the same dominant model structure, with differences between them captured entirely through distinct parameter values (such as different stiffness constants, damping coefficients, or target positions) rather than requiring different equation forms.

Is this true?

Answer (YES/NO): YES